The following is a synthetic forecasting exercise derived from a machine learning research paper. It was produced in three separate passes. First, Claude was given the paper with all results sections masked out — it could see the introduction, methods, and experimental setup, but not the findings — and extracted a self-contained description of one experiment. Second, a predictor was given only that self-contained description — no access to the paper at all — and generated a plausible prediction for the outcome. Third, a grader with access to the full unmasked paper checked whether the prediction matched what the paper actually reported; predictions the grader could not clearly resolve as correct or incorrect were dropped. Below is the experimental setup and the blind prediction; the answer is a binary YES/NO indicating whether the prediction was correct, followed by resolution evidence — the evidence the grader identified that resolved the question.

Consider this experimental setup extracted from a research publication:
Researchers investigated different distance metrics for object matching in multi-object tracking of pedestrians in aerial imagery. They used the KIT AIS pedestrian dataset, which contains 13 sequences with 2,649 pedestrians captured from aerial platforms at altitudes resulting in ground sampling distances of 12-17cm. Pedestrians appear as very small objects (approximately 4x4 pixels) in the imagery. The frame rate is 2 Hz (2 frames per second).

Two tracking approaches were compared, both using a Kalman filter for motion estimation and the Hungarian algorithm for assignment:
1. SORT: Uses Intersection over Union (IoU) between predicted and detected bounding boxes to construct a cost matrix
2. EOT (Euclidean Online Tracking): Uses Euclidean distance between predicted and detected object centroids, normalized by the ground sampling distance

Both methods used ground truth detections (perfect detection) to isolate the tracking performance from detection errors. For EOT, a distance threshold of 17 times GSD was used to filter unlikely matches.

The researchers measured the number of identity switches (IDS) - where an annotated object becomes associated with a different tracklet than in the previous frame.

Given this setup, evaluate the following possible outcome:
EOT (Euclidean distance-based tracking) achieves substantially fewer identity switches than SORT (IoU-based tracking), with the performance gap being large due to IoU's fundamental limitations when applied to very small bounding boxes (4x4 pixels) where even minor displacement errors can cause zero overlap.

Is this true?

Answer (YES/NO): YES